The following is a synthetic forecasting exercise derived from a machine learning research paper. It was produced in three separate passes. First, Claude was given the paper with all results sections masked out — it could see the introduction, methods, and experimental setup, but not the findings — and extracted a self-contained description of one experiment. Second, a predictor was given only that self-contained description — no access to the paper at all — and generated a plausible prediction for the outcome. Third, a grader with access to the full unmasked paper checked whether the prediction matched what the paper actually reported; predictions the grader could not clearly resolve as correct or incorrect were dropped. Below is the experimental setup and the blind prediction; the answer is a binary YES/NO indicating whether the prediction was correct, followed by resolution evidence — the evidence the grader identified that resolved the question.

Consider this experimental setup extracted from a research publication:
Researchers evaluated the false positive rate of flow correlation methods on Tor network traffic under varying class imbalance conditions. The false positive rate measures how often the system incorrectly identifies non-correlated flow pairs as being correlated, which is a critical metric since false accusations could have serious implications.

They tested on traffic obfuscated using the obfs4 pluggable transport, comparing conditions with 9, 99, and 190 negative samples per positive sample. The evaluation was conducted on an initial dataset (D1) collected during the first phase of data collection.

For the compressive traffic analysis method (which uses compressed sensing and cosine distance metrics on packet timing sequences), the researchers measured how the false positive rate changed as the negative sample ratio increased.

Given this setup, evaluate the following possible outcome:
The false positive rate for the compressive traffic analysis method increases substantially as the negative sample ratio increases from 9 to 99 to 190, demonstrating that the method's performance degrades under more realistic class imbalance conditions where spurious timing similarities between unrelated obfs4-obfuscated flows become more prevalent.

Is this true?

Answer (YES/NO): YES